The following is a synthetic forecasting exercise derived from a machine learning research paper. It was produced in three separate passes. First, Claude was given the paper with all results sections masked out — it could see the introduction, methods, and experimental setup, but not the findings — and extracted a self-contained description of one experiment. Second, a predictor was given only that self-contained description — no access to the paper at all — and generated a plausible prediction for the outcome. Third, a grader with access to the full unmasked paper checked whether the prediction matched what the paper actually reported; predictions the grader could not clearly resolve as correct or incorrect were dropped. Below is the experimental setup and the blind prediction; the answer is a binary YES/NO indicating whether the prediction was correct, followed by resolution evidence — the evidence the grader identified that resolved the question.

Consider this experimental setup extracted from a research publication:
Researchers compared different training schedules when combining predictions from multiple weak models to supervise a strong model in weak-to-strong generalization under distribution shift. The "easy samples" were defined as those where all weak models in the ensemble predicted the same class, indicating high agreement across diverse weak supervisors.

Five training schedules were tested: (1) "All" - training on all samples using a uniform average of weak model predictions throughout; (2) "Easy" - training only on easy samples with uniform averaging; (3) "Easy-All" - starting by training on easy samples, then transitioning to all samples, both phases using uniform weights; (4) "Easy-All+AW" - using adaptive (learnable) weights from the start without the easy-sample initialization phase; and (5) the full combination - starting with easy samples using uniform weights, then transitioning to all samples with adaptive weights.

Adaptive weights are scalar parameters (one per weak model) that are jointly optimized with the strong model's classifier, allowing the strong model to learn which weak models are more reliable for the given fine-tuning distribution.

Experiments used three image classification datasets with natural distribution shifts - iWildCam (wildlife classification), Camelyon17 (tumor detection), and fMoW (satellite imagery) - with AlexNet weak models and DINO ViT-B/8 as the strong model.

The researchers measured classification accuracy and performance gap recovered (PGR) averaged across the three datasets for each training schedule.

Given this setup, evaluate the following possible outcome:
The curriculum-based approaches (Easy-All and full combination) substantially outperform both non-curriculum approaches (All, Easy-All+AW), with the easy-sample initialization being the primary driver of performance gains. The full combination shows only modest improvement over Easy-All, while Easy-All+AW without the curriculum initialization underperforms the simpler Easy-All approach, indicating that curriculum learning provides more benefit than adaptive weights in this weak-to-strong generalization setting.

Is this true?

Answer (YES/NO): NO